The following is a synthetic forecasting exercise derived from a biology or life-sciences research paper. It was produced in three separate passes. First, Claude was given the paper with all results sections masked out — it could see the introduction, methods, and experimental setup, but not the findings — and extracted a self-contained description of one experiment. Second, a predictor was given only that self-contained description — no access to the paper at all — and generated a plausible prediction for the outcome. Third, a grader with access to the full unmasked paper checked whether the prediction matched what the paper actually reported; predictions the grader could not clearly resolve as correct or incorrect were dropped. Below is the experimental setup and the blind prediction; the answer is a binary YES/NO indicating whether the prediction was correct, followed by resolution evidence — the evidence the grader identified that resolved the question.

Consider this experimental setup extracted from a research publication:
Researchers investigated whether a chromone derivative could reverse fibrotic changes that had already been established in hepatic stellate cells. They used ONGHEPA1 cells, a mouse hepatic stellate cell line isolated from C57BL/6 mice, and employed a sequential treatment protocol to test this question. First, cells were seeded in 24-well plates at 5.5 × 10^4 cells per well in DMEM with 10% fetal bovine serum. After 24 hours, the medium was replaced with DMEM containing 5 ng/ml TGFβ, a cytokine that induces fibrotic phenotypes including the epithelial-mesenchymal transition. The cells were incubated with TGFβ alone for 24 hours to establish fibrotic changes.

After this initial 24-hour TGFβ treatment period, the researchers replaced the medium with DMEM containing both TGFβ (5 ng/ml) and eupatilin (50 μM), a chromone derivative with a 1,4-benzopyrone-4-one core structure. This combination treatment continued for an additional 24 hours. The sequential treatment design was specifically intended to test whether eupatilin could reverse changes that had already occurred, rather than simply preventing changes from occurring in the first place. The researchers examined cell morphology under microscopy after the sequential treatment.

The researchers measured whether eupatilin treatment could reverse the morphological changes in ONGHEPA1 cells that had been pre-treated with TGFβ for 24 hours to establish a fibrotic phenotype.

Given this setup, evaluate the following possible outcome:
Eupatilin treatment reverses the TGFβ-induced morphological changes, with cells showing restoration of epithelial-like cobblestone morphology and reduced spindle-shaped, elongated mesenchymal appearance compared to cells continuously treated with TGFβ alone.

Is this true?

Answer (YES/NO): NO